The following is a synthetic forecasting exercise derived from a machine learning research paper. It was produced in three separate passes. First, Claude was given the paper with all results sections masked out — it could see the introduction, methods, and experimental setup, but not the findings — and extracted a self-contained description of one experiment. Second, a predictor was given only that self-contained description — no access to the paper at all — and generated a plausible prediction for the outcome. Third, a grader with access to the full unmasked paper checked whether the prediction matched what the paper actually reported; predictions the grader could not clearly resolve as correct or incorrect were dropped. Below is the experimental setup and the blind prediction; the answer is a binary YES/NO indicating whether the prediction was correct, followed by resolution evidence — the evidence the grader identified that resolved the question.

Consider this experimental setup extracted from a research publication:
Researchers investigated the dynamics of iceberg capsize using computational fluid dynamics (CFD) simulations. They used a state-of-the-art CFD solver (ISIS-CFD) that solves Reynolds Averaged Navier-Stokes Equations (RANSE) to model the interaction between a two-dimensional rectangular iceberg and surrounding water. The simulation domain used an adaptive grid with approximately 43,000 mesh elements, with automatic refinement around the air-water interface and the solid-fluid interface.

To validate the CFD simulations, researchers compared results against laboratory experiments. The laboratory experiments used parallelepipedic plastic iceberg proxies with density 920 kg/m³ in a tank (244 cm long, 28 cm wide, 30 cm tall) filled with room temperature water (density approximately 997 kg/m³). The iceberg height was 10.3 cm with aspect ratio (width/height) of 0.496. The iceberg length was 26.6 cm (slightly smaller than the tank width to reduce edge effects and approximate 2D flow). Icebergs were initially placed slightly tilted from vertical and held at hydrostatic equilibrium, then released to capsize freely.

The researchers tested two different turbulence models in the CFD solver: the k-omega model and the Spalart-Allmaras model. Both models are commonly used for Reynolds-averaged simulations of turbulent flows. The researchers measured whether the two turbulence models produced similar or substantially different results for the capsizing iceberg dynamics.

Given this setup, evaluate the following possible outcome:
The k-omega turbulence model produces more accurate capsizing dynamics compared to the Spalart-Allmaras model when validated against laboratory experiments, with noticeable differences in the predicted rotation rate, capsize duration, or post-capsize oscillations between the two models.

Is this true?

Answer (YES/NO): NO